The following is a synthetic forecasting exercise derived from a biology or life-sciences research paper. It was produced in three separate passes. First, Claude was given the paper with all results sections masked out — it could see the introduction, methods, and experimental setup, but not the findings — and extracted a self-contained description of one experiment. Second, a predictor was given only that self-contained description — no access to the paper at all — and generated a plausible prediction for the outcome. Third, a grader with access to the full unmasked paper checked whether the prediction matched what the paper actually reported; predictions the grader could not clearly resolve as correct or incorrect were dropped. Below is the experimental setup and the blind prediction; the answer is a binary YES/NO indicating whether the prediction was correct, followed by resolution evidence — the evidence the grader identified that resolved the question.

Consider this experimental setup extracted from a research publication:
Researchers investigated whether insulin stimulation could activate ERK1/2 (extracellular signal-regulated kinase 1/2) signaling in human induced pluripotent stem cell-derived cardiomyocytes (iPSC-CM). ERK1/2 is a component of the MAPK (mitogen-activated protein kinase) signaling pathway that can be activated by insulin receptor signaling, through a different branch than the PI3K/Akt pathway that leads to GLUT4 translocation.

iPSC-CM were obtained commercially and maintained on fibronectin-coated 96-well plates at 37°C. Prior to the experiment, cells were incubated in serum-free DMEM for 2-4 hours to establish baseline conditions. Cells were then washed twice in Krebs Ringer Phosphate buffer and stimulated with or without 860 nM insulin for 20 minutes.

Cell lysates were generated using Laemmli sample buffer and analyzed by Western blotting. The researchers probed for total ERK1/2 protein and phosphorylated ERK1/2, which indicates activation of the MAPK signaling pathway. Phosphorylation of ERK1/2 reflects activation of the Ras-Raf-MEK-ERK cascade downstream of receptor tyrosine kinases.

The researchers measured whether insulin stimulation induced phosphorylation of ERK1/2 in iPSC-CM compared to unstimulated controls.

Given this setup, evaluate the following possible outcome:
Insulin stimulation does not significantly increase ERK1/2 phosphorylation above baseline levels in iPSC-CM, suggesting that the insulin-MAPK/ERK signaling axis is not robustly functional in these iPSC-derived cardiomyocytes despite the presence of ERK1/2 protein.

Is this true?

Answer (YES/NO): NO